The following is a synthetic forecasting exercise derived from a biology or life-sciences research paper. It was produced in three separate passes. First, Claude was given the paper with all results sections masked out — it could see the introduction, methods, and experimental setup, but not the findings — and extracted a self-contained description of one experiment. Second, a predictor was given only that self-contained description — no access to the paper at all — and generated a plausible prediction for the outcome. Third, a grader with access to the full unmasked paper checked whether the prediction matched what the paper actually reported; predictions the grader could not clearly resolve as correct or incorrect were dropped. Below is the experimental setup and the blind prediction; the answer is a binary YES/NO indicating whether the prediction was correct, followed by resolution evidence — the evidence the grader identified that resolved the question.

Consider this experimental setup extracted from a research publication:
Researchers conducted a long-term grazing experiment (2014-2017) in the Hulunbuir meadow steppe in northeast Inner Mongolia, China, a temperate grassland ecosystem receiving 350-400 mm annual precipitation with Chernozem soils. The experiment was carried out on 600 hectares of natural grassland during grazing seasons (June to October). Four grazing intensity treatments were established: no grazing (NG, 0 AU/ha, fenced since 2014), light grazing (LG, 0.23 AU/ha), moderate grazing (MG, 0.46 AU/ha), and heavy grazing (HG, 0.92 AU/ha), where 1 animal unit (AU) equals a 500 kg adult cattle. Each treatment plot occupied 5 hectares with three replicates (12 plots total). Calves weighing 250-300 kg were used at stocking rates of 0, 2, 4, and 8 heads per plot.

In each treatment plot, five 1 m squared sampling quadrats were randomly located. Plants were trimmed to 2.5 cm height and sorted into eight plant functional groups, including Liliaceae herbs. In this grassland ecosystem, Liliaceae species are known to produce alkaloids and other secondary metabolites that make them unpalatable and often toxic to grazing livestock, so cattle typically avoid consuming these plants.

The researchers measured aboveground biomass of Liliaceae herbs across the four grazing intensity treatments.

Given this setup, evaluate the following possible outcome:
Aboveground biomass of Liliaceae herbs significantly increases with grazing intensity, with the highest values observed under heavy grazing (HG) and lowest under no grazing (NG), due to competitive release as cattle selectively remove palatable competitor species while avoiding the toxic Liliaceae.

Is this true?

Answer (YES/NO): NO